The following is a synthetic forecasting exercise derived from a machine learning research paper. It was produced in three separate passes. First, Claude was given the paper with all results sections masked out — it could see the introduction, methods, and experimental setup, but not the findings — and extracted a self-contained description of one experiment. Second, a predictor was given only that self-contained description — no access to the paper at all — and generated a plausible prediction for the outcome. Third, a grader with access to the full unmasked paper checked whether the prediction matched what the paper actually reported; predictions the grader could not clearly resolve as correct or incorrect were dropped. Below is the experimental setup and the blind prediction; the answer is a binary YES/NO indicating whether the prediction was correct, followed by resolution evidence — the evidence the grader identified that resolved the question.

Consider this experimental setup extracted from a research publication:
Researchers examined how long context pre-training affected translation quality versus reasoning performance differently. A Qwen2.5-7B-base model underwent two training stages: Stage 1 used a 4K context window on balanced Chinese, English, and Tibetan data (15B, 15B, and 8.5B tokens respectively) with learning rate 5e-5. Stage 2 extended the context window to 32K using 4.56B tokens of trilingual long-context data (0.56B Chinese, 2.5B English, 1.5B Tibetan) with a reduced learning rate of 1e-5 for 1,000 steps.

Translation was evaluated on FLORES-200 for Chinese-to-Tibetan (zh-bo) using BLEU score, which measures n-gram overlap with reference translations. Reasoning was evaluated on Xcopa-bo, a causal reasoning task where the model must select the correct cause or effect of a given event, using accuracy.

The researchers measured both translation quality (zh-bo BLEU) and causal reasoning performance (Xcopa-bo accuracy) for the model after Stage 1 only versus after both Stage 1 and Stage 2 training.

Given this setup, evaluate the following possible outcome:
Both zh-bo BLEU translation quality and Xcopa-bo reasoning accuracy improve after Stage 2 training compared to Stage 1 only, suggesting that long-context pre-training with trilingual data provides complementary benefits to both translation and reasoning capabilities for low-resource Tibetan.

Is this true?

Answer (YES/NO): NO